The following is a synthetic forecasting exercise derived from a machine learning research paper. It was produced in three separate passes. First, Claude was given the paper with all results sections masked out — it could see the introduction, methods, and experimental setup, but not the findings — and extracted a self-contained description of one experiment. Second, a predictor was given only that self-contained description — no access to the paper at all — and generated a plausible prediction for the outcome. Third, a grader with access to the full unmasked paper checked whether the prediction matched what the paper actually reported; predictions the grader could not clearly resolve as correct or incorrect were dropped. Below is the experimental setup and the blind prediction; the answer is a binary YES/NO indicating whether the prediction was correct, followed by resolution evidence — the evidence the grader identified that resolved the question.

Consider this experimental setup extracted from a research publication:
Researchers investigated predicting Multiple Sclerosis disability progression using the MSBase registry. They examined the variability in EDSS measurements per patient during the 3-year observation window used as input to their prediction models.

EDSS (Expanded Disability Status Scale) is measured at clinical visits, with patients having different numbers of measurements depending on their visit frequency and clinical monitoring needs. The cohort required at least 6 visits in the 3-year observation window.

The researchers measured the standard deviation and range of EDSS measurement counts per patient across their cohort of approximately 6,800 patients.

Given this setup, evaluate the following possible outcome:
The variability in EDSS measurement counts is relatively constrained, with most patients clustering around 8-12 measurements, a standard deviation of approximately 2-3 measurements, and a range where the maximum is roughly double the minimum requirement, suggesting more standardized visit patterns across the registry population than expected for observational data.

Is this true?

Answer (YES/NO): NO